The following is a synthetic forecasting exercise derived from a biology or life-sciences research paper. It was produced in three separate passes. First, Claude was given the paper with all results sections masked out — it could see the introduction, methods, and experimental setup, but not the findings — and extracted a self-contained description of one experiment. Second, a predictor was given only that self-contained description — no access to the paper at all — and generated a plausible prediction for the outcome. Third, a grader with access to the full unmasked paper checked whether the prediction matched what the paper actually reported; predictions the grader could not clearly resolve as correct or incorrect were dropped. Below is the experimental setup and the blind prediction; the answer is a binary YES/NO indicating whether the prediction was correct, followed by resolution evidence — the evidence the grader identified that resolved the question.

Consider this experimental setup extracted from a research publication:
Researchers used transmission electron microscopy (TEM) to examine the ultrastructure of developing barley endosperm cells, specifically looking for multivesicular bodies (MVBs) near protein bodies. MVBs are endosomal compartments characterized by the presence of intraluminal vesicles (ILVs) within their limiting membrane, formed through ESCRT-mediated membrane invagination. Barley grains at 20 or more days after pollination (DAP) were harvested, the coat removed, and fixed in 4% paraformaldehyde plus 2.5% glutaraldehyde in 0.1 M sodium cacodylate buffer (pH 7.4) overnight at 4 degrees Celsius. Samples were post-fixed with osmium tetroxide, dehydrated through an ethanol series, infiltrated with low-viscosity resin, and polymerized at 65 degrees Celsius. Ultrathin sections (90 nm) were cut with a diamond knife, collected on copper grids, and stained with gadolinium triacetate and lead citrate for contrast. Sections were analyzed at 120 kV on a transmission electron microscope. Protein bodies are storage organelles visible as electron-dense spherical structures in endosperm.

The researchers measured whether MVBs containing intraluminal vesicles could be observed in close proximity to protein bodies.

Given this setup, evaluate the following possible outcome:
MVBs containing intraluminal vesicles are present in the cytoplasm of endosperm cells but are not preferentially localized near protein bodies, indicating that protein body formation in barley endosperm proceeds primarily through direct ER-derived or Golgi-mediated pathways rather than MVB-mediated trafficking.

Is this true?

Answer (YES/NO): NO